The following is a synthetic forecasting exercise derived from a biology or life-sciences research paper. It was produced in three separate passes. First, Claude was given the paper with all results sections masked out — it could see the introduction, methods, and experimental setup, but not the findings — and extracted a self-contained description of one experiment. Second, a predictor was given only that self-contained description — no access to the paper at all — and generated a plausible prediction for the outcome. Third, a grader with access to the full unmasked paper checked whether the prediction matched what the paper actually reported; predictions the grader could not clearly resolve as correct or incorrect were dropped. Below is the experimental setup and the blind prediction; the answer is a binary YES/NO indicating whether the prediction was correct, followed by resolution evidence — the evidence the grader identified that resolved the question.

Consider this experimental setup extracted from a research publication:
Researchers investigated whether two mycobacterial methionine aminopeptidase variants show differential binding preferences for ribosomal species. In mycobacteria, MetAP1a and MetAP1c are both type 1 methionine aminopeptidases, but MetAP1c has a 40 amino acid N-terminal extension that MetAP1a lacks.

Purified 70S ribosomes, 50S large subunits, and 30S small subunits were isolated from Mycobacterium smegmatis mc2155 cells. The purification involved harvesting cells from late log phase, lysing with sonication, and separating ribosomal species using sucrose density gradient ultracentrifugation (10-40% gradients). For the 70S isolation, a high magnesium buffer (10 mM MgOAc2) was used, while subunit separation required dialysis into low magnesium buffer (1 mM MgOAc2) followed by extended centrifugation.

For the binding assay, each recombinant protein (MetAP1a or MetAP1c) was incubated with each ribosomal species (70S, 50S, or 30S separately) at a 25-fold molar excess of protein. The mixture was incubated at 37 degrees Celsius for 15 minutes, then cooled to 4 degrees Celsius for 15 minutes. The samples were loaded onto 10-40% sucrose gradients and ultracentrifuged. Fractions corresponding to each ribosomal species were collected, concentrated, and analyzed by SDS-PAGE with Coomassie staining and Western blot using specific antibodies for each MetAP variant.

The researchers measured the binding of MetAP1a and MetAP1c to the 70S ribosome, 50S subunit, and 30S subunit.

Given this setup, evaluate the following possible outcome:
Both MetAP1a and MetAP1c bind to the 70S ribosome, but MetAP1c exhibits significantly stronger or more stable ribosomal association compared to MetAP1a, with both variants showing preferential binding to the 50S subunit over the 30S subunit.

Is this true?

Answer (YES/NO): NO